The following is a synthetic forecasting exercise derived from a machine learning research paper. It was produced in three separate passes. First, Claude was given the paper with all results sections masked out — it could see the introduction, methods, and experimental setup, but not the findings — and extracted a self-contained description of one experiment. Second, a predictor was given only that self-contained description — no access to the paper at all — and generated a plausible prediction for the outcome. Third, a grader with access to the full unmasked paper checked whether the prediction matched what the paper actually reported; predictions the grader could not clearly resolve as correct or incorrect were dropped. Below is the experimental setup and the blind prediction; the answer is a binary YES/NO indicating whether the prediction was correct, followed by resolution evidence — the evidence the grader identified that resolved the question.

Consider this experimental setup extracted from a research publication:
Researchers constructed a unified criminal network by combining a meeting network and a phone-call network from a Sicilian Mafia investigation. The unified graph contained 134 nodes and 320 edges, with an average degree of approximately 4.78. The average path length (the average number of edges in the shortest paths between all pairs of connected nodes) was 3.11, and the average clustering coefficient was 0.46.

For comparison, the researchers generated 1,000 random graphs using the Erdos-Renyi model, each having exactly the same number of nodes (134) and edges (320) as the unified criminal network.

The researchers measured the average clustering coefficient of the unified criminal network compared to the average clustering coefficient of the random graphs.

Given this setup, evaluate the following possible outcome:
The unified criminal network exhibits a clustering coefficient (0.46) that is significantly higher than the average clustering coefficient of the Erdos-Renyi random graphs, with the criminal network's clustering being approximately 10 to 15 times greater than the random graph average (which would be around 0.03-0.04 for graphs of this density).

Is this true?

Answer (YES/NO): YES